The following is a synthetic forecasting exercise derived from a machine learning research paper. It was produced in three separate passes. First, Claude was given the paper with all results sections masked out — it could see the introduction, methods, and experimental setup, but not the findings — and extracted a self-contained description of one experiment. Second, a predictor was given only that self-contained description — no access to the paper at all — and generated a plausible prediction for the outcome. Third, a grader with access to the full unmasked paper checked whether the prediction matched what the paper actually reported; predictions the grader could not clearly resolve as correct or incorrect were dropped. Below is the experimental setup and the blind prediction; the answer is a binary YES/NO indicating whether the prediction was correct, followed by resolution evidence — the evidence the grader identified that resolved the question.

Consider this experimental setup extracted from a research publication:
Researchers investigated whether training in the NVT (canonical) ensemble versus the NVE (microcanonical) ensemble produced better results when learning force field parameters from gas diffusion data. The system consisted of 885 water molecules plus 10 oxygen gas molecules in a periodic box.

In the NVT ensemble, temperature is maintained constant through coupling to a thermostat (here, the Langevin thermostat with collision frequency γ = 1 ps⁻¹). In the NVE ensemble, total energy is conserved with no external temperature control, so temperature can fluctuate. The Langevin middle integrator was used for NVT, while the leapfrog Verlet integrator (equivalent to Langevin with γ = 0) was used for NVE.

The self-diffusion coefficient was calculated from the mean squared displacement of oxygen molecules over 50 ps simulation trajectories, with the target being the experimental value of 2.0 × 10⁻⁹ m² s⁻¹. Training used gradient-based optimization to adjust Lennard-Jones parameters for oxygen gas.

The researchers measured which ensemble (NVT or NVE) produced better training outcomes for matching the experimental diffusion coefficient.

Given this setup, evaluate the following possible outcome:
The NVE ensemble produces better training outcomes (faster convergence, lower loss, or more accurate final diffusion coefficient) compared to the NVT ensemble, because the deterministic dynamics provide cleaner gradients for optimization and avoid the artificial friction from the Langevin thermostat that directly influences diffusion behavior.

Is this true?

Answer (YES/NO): NO